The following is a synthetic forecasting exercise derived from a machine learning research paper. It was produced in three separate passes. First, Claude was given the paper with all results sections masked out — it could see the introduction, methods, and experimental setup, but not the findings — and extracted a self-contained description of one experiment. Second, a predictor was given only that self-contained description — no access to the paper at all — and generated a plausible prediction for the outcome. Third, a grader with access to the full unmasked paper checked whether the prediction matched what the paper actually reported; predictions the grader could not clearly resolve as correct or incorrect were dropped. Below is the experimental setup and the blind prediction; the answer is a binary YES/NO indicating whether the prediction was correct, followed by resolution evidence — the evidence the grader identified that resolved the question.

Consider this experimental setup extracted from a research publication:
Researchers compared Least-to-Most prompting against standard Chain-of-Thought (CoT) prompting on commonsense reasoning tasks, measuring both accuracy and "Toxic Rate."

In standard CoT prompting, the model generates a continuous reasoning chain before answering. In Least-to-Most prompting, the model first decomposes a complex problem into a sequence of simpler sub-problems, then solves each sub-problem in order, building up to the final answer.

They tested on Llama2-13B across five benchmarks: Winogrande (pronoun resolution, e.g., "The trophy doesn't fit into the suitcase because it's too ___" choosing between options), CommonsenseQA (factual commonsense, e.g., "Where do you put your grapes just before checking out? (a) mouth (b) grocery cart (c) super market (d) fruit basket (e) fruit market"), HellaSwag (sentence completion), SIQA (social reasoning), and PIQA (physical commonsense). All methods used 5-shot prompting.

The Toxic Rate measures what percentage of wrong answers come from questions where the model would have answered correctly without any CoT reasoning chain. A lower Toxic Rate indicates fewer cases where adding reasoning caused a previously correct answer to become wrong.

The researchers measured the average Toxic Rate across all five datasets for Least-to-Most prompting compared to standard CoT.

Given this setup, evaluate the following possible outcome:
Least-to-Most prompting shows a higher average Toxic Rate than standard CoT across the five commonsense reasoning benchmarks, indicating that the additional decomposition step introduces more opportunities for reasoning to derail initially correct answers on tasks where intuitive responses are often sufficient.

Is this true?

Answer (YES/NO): NO